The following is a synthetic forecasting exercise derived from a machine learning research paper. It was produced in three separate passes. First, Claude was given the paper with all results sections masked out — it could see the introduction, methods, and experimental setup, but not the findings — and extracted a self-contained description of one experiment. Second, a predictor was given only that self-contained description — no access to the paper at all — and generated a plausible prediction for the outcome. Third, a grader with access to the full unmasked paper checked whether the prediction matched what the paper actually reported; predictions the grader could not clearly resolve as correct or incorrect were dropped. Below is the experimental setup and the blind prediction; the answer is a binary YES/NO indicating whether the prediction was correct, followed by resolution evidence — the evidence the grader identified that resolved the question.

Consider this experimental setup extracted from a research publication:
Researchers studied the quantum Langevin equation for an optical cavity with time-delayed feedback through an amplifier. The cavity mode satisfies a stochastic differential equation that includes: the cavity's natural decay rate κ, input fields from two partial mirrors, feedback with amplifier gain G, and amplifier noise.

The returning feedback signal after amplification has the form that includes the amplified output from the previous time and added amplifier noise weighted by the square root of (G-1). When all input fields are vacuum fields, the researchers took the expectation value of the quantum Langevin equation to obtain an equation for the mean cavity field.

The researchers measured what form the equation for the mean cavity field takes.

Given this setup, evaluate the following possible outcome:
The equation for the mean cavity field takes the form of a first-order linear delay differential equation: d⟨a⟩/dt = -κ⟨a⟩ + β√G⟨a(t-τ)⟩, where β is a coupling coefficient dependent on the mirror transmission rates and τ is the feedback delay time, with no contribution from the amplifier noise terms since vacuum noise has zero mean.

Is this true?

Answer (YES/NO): NO